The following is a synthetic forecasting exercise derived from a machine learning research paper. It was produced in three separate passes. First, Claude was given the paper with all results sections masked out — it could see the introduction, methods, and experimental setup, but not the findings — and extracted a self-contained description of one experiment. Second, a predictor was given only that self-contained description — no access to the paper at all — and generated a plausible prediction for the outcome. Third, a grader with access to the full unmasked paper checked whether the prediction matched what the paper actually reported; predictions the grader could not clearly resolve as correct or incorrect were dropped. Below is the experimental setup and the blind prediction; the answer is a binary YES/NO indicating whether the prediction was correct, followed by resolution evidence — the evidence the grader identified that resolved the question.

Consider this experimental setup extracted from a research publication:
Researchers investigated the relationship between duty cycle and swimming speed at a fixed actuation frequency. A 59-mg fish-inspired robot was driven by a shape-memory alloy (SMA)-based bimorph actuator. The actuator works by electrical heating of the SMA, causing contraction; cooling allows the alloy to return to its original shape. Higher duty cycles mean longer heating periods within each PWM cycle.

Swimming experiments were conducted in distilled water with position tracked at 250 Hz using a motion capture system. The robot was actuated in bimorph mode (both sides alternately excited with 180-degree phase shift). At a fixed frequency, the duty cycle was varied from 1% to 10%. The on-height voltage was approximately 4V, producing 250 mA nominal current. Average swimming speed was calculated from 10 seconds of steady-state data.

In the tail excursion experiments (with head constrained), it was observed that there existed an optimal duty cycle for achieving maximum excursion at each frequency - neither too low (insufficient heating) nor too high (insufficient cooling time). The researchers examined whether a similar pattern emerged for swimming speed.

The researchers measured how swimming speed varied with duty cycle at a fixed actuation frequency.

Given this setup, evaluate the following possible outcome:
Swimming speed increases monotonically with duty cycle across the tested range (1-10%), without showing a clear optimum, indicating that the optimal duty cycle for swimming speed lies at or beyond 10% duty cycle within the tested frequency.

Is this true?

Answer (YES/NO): YES